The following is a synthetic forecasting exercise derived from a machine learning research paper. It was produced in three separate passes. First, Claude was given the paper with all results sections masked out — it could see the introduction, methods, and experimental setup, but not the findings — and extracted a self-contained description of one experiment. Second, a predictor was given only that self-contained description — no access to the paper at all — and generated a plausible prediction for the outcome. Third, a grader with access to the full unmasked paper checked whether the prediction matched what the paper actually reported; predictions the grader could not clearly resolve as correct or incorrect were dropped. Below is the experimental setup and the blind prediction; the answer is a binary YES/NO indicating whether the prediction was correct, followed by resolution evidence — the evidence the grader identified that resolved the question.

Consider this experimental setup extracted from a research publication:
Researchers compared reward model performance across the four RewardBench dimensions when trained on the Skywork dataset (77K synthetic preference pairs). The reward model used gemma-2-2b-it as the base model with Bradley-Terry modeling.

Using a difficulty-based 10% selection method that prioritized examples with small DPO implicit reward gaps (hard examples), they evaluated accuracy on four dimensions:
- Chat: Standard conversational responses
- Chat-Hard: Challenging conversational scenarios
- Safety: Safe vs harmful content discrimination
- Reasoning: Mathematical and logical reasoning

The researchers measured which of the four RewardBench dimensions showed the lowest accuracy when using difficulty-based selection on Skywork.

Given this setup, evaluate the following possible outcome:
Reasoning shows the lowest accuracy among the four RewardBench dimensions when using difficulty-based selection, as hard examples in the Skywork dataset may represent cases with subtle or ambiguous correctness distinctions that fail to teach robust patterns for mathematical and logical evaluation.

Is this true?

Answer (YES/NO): YES